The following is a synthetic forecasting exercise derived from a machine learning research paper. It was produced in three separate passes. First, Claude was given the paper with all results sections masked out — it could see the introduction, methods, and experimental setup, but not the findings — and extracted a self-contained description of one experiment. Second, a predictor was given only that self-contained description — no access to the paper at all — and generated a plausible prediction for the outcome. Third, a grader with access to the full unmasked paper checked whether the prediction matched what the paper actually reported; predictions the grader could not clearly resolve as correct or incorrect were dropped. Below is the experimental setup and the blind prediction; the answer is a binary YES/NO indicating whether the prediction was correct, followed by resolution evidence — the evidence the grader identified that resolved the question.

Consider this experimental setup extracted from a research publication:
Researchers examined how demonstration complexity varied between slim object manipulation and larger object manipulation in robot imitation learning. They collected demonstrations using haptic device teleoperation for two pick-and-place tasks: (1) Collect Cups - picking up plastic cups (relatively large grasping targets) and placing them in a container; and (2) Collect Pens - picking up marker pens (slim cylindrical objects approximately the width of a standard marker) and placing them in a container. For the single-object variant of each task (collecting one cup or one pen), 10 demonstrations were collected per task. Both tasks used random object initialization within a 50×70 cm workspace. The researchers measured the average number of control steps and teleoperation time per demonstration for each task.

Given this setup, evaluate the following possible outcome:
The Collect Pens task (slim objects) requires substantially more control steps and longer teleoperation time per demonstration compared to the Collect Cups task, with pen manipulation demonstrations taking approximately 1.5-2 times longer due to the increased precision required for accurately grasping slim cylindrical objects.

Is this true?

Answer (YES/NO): NO